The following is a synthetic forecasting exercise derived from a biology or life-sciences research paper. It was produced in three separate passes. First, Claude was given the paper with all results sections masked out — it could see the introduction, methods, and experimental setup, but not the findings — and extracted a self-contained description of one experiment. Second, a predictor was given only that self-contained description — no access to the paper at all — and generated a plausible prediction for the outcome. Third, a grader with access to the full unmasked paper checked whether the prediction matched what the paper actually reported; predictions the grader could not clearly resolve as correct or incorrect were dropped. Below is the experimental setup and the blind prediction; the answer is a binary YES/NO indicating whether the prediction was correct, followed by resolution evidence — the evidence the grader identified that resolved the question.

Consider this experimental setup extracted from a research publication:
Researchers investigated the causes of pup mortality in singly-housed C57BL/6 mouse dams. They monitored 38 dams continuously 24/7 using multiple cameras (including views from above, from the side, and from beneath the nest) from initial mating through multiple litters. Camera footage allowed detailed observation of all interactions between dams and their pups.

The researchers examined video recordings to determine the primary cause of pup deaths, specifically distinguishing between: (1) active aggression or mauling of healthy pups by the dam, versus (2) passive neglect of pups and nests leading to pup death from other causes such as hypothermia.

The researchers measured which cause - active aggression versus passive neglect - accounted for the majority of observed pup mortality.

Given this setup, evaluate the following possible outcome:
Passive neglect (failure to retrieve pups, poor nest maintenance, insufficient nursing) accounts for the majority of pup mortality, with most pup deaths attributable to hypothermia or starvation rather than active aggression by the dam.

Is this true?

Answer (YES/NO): YES